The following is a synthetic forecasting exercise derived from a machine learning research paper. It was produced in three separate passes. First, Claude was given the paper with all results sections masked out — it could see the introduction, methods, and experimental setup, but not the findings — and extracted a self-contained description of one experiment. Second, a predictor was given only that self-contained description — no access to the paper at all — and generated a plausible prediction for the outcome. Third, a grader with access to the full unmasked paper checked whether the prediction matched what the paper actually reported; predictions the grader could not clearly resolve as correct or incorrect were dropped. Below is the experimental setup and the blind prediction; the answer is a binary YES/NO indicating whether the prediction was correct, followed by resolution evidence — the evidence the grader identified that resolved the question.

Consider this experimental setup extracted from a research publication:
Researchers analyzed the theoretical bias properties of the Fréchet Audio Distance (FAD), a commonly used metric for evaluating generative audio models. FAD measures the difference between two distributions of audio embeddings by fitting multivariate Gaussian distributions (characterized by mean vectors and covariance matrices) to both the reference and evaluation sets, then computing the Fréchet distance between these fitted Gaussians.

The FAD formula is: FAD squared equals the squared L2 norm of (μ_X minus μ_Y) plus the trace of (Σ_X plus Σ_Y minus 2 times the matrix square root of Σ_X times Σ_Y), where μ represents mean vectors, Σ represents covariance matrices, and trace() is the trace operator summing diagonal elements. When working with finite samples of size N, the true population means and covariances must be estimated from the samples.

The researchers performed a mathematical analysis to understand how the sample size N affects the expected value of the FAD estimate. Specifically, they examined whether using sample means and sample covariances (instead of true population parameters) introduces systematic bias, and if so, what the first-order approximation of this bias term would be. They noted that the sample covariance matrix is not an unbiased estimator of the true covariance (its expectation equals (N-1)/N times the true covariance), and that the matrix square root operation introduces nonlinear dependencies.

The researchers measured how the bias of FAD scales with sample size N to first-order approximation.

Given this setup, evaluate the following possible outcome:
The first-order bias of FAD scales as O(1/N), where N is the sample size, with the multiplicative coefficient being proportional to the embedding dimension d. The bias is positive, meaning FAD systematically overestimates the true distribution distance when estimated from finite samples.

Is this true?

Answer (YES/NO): NO